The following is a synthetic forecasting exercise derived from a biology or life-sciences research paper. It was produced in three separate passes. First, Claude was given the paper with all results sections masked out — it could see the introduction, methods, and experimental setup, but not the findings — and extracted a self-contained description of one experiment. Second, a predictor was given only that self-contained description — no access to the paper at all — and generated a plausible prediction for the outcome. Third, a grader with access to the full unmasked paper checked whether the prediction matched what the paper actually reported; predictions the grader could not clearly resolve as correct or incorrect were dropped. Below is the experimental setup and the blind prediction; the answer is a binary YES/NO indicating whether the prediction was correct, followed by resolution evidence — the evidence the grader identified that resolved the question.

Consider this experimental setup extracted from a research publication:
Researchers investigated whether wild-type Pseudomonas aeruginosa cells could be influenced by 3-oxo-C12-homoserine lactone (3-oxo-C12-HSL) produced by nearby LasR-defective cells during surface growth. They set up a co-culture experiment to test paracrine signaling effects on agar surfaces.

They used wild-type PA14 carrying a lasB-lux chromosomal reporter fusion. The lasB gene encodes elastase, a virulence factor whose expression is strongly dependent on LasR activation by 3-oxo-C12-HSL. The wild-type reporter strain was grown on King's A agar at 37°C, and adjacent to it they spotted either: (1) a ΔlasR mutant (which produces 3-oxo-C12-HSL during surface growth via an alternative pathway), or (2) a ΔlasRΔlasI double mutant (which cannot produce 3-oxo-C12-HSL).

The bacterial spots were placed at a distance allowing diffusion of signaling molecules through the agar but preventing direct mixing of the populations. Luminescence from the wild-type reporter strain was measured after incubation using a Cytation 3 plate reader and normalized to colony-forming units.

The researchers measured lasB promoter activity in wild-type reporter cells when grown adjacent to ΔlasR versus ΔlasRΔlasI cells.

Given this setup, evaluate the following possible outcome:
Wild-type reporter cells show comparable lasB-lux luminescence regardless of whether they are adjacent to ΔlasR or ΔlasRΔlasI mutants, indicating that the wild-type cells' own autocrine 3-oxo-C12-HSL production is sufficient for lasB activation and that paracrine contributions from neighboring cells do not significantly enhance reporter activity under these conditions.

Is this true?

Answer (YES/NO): NO